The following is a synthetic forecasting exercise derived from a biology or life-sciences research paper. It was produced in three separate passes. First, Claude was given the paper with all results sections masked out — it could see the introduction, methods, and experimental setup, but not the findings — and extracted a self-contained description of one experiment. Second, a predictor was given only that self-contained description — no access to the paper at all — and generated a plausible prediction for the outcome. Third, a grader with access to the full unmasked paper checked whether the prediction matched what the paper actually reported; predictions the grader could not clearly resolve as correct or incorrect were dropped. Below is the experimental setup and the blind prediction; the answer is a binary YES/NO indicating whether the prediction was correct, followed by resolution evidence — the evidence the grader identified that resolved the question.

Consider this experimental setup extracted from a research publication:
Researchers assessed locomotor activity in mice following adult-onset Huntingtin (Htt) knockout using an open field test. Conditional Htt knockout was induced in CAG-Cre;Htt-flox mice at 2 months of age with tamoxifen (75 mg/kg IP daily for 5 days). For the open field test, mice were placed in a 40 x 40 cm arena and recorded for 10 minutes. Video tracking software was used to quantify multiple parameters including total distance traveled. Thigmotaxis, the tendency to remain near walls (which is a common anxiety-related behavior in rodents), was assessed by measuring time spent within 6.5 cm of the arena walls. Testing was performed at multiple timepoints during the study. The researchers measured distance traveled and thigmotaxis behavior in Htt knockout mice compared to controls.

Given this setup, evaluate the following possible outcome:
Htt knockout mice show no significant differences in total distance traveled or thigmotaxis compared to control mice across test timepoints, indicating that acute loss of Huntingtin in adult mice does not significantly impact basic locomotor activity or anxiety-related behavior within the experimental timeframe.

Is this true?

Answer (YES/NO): NO